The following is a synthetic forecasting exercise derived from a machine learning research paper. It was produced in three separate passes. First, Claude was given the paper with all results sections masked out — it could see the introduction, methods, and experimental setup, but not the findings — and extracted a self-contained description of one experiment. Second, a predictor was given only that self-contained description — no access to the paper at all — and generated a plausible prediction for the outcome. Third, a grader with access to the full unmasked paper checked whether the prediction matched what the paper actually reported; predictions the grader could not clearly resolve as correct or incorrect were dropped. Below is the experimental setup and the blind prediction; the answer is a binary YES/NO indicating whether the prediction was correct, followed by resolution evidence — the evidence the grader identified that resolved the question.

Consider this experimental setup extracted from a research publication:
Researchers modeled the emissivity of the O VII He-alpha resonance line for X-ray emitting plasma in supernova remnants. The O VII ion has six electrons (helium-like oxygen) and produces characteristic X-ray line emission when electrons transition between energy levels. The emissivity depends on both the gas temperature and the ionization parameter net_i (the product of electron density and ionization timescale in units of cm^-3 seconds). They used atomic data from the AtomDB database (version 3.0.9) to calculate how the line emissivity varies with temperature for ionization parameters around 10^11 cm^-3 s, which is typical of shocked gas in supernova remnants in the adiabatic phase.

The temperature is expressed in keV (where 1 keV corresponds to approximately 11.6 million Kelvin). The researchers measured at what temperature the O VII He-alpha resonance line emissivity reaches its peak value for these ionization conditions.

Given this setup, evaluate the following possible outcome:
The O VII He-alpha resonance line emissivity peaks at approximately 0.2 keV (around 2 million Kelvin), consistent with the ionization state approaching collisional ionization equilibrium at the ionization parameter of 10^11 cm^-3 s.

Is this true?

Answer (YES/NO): NO